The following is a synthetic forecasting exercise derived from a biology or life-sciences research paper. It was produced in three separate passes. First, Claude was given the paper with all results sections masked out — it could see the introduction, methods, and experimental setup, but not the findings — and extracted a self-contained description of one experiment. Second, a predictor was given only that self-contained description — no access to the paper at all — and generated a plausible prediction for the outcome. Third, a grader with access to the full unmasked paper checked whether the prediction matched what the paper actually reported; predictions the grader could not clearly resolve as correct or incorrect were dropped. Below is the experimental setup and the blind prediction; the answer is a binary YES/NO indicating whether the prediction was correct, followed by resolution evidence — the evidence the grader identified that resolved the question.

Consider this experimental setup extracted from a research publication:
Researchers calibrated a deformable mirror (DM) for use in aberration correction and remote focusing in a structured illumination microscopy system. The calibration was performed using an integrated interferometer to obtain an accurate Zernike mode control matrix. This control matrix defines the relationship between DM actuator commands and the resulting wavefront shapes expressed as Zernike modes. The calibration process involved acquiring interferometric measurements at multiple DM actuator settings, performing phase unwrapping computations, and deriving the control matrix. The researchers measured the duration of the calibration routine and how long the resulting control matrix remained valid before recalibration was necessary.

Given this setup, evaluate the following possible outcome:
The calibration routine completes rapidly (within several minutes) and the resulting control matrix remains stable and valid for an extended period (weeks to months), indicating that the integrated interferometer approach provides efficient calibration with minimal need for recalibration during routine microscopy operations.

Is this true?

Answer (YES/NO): NO